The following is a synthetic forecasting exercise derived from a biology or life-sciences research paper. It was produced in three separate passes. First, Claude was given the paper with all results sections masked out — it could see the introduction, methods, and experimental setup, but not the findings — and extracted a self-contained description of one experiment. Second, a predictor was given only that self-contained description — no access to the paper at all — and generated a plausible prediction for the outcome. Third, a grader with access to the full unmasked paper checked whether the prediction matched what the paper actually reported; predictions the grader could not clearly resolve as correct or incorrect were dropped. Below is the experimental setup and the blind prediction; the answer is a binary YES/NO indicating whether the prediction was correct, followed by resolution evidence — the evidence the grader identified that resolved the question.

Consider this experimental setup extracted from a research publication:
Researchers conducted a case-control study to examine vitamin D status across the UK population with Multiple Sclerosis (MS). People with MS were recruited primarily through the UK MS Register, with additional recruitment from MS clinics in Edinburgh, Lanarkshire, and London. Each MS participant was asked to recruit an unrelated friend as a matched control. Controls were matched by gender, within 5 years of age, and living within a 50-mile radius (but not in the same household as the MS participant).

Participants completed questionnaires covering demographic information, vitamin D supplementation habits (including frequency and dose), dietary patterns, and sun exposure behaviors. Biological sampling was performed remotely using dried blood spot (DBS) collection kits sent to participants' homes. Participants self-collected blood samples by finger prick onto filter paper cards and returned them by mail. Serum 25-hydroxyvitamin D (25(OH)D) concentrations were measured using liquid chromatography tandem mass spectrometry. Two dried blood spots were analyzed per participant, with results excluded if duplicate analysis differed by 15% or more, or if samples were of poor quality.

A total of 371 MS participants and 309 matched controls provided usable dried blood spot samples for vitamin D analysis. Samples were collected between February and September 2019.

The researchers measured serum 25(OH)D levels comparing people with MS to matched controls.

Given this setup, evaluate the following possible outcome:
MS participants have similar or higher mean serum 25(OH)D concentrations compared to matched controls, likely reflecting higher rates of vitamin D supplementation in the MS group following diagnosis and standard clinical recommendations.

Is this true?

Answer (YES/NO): YES